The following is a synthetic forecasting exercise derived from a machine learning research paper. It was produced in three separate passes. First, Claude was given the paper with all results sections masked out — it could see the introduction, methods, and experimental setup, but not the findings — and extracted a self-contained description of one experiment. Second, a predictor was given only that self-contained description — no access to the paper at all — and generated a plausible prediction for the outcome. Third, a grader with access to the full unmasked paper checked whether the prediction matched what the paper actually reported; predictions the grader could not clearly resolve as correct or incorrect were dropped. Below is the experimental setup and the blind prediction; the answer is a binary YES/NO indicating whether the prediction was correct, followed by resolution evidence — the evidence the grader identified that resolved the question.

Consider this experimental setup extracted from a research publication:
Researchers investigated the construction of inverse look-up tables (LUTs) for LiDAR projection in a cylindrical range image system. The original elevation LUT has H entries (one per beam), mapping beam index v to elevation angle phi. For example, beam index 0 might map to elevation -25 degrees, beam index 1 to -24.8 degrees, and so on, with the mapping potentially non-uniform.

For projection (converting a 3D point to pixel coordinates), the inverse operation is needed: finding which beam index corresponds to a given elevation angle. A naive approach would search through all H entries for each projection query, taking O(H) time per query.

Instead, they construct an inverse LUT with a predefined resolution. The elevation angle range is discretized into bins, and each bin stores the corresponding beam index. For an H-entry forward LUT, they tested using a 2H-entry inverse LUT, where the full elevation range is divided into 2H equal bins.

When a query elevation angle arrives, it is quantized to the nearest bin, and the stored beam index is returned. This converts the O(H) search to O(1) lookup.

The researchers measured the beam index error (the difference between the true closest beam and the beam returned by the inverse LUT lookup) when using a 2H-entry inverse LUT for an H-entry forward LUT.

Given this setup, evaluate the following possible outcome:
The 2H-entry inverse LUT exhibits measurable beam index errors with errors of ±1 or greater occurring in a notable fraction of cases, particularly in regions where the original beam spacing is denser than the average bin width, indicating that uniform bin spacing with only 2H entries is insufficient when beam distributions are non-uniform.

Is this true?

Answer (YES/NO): NO